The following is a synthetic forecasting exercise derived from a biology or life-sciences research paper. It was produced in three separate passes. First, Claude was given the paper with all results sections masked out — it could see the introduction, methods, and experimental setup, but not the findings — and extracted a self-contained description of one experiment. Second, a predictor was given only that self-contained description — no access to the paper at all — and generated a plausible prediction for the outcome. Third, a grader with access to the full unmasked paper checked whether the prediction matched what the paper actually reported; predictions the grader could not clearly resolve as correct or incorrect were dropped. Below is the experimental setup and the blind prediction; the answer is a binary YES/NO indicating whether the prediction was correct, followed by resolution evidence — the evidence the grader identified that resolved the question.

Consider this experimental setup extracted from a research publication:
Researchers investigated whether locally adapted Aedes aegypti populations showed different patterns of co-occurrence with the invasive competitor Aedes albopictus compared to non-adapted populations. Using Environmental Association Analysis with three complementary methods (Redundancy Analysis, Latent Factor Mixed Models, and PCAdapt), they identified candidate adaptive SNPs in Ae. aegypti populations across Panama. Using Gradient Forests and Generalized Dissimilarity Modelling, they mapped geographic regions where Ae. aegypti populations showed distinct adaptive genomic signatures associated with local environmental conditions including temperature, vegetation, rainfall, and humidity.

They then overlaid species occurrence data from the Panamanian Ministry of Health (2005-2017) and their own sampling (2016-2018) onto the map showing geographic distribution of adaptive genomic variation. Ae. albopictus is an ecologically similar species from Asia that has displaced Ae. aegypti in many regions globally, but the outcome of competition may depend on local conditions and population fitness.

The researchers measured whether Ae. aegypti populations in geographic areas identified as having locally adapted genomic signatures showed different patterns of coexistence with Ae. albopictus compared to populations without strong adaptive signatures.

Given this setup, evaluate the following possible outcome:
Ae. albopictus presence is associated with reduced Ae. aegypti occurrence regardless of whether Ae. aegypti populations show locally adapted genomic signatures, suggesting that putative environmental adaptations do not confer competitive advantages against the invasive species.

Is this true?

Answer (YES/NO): NO